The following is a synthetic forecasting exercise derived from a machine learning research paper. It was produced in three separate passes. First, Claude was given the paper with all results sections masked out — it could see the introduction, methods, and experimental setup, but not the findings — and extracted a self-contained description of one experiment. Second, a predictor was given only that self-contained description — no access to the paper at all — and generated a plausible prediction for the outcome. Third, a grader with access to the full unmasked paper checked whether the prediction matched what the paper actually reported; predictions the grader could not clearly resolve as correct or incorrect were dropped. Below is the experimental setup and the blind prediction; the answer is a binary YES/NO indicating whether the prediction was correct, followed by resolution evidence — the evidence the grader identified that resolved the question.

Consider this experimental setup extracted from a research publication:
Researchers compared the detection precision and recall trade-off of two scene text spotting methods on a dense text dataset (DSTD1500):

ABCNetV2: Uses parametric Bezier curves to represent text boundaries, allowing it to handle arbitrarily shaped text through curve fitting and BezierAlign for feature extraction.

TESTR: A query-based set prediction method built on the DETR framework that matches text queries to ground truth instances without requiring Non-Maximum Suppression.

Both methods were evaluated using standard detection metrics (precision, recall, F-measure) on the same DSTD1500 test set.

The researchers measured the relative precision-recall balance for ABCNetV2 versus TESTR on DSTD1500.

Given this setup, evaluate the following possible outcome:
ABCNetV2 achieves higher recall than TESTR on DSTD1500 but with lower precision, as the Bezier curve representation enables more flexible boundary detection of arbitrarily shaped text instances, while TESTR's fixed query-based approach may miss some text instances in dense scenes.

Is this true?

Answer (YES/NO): NO